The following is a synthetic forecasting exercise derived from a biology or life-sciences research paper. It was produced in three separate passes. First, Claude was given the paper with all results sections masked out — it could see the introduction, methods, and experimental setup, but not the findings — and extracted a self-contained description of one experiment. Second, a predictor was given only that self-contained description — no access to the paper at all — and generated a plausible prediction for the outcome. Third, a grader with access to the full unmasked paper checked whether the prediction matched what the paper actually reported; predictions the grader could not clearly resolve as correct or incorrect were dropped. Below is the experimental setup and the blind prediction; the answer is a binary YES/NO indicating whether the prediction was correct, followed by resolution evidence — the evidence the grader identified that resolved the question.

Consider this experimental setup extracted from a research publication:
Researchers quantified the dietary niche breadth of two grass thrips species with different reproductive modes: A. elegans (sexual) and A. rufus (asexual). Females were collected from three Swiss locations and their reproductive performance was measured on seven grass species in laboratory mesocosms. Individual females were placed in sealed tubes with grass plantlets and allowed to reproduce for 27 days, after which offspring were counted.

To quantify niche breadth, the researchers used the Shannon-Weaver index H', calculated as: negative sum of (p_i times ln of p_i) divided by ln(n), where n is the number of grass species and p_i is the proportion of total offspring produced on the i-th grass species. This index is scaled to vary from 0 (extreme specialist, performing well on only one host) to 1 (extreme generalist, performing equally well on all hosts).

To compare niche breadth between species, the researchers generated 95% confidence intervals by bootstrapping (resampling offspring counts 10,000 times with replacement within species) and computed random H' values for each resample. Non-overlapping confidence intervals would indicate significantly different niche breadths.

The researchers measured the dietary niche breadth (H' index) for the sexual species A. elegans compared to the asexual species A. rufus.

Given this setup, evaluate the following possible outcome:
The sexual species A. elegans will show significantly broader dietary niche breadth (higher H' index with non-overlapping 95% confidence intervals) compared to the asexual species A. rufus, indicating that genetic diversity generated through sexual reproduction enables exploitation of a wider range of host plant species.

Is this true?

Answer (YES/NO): NO